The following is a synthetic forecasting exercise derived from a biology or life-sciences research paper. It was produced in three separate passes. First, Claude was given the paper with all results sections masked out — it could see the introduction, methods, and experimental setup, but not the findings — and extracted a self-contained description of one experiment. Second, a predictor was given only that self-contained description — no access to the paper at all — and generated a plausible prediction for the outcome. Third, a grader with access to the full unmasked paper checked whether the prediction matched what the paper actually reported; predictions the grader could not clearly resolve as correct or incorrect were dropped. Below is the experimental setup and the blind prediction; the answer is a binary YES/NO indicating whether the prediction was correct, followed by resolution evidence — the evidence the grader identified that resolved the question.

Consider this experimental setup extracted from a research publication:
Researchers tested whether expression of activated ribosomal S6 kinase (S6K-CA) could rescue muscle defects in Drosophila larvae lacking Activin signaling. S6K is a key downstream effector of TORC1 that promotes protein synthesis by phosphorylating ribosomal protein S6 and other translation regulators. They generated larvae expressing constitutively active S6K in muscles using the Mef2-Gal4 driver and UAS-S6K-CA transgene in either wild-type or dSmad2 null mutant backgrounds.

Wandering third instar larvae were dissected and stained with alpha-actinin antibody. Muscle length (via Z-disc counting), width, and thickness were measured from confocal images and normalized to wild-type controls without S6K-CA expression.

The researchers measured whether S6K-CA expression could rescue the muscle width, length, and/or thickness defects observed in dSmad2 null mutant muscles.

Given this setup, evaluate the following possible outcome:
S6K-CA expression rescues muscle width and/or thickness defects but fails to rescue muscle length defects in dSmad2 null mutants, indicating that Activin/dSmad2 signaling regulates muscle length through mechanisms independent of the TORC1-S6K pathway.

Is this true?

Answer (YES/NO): YES